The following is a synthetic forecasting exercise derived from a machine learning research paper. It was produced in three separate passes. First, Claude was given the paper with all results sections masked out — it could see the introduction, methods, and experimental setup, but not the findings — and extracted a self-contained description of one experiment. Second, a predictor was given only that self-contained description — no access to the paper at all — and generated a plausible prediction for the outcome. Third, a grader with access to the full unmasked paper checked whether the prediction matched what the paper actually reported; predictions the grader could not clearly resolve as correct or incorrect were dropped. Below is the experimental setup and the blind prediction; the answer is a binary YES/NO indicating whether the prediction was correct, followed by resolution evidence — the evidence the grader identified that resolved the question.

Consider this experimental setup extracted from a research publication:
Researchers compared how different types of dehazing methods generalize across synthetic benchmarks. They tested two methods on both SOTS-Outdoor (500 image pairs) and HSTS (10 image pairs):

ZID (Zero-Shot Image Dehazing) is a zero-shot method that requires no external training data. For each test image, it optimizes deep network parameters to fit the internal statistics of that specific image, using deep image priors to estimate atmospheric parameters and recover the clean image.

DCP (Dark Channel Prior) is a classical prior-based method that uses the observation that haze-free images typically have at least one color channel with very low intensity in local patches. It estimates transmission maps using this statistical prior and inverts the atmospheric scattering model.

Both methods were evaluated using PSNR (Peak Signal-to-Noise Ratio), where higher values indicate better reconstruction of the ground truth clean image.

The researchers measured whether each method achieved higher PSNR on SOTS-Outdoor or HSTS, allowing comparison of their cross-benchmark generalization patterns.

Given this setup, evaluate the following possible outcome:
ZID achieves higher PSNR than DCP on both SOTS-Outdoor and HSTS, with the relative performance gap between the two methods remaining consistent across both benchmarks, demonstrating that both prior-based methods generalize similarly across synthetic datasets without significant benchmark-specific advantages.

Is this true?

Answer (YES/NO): NO